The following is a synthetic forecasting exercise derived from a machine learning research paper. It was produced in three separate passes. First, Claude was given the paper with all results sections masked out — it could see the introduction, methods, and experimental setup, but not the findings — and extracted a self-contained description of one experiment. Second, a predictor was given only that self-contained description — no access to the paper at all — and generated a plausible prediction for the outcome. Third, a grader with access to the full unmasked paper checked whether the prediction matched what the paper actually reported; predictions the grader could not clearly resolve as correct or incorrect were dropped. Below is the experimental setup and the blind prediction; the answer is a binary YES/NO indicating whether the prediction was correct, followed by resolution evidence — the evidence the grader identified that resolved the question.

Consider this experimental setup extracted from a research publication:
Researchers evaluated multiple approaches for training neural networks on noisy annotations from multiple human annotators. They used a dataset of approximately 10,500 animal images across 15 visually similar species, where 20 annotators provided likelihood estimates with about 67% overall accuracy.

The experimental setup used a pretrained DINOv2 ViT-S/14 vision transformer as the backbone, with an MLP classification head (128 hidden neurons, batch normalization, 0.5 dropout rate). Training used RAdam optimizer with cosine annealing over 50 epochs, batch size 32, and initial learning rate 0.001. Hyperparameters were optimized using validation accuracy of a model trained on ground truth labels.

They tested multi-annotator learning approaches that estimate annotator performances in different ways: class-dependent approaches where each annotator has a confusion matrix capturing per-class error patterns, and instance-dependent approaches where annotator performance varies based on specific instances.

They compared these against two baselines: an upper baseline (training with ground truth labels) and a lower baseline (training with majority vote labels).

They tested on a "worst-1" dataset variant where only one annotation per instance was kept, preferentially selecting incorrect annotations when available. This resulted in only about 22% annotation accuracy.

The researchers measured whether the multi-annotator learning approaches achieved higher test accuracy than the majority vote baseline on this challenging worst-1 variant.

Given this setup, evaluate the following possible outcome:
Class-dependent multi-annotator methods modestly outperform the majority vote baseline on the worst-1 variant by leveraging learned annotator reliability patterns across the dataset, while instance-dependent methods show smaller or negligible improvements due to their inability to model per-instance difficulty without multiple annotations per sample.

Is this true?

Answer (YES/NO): NO